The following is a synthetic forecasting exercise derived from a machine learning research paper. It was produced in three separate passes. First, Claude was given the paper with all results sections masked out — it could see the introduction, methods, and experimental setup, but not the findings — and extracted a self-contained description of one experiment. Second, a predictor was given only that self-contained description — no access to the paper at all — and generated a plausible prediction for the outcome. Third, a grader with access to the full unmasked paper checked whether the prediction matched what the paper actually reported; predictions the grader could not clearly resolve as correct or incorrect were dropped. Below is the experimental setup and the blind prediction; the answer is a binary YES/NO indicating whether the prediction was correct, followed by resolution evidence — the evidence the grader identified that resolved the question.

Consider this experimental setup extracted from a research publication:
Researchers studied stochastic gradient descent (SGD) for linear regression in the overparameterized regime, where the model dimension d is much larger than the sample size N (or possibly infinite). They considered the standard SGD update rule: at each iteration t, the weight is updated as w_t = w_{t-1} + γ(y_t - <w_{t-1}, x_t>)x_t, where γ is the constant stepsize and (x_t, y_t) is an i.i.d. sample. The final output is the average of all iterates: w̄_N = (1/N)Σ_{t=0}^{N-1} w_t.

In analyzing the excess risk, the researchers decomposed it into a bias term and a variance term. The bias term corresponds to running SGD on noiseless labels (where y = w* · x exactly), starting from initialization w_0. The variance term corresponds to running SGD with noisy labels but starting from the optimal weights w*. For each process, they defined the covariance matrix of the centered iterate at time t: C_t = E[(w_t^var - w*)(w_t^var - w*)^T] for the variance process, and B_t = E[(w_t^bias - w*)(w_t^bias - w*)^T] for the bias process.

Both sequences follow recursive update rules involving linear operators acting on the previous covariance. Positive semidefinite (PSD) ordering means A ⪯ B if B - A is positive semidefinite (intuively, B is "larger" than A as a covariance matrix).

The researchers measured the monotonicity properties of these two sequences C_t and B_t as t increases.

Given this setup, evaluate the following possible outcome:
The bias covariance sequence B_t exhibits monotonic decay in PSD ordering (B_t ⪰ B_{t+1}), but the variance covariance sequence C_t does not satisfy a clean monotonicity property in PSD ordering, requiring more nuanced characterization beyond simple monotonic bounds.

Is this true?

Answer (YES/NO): NO